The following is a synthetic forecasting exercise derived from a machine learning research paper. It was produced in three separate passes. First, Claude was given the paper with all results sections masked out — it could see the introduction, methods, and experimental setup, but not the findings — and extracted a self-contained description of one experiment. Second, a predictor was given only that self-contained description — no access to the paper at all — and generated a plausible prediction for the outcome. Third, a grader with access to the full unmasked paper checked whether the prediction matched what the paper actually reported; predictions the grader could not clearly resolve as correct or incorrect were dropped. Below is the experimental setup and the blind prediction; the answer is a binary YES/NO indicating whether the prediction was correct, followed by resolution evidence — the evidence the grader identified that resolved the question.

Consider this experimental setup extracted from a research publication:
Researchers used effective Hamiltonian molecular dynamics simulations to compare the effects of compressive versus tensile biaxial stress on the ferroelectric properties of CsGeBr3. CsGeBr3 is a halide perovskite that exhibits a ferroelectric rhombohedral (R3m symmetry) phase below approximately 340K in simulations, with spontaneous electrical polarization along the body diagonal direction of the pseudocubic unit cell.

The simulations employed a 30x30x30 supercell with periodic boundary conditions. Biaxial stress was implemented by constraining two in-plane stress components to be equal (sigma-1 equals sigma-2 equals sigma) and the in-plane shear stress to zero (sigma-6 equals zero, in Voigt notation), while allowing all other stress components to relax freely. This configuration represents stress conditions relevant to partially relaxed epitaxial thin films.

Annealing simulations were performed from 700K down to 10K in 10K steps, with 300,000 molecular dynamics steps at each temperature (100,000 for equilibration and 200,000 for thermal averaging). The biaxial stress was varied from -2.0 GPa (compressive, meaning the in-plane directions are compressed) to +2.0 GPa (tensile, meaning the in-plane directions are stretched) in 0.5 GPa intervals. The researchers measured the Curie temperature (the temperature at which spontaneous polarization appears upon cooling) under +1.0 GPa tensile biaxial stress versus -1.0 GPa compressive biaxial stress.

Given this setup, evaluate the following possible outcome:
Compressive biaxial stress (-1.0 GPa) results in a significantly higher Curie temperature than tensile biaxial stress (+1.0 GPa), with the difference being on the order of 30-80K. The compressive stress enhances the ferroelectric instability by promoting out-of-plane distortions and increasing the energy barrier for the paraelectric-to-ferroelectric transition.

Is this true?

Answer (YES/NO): NO